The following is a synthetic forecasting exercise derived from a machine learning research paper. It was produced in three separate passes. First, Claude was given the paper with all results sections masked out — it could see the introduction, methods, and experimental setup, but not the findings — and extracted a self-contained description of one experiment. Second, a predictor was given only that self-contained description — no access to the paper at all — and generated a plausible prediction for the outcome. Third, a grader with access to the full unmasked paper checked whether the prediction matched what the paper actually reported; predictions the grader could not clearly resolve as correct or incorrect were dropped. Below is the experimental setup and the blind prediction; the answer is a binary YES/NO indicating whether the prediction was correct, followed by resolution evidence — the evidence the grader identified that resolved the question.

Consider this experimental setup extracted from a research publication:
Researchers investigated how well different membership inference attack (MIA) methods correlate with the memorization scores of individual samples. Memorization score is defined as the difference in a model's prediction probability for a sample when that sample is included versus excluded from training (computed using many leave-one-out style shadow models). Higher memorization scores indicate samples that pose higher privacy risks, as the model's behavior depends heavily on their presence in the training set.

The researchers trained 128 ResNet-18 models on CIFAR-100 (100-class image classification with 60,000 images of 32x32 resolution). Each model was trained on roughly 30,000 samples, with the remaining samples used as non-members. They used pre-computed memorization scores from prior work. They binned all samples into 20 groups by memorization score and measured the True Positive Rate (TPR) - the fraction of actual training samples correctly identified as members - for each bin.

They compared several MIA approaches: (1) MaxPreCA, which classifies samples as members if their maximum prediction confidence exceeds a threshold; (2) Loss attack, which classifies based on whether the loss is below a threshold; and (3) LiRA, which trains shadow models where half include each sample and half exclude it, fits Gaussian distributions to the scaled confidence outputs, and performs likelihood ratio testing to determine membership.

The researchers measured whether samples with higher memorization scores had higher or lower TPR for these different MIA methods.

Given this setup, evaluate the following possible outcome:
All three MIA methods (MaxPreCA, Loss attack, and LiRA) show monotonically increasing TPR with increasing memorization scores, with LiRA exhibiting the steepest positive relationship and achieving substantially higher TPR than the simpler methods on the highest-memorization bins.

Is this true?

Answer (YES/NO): NO